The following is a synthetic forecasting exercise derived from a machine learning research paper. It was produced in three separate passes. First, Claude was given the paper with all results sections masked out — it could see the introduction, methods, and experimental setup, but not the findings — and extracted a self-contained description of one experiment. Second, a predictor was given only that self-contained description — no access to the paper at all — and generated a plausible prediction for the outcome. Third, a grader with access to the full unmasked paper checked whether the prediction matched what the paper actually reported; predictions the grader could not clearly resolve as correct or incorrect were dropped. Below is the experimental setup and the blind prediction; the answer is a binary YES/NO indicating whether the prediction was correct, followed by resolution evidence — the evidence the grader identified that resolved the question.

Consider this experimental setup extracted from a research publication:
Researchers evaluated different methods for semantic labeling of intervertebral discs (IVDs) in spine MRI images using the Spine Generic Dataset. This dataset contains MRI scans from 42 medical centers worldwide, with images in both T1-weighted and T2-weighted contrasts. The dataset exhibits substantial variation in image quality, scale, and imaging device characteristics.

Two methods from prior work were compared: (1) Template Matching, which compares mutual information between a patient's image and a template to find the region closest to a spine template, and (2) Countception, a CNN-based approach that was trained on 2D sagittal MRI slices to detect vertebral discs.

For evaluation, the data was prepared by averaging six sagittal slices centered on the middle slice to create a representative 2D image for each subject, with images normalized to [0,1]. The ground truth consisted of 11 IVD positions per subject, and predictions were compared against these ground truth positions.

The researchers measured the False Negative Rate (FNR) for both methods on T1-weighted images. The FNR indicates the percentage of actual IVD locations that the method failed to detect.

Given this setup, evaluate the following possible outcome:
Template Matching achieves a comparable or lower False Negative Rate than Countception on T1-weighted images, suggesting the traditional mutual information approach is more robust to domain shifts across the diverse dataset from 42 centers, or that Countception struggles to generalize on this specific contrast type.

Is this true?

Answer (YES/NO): NO